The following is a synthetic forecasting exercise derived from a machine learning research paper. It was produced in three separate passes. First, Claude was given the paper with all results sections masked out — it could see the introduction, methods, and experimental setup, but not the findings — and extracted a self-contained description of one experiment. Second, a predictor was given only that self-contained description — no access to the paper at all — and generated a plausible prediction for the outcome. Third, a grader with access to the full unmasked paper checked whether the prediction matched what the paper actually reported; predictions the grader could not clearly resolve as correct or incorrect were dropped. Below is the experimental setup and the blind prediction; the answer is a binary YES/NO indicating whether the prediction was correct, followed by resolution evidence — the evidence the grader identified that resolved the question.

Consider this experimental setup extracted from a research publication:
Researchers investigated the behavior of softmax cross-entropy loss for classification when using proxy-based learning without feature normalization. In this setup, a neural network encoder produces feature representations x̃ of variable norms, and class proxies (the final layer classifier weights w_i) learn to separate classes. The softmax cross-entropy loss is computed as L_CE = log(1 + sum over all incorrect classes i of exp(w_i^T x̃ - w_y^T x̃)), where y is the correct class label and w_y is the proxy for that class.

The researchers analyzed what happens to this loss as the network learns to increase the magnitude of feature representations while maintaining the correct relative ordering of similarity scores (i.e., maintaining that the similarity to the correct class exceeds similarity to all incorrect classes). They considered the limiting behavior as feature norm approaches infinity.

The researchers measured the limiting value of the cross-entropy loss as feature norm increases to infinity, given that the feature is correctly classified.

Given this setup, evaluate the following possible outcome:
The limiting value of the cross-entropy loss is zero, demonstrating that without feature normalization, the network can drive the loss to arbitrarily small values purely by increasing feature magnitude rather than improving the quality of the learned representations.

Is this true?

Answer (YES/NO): YES